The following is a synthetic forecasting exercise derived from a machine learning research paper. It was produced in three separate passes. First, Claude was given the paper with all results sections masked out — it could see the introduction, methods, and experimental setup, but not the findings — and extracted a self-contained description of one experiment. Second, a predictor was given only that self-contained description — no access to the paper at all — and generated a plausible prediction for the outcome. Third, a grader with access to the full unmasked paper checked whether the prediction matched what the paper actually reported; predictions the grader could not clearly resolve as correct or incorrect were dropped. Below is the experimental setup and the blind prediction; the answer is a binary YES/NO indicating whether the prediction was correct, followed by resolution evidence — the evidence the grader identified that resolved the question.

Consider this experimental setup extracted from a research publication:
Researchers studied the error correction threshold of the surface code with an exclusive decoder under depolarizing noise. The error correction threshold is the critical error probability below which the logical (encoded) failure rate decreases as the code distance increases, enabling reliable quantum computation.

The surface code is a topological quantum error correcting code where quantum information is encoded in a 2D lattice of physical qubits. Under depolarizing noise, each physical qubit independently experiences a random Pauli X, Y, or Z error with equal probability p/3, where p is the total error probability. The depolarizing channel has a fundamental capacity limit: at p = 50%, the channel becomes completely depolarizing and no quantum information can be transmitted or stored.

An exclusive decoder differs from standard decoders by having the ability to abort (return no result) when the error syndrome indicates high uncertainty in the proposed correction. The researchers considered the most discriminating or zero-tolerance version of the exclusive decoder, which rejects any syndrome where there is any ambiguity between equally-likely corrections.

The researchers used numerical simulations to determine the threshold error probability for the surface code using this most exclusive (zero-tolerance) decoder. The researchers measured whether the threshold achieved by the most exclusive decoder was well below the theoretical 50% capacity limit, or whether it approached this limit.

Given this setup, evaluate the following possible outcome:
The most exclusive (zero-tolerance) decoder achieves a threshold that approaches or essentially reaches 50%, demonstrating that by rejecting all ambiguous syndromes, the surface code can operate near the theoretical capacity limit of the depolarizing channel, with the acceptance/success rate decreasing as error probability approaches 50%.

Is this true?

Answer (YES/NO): YES